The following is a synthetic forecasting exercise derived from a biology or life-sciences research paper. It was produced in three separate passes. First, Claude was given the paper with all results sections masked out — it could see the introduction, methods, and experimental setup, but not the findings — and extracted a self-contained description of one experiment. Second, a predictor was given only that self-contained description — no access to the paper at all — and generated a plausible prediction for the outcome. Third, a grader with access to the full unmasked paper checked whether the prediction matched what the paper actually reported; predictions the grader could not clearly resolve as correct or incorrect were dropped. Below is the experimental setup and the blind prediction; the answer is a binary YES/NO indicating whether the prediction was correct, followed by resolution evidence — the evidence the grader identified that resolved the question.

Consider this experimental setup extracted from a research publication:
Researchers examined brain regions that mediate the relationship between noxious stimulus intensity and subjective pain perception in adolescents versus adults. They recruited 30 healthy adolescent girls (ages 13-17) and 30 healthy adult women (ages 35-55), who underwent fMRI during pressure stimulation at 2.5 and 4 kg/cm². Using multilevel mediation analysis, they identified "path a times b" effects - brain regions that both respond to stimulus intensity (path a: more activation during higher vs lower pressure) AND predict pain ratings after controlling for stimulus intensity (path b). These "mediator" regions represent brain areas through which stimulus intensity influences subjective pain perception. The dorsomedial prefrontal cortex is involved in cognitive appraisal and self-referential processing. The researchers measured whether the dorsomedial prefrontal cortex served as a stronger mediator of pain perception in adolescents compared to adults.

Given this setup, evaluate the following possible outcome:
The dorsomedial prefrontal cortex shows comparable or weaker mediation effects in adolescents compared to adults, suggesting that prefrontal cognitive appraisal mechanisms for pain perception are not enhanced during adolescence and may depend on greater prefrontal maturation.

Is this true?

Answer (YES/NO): NO